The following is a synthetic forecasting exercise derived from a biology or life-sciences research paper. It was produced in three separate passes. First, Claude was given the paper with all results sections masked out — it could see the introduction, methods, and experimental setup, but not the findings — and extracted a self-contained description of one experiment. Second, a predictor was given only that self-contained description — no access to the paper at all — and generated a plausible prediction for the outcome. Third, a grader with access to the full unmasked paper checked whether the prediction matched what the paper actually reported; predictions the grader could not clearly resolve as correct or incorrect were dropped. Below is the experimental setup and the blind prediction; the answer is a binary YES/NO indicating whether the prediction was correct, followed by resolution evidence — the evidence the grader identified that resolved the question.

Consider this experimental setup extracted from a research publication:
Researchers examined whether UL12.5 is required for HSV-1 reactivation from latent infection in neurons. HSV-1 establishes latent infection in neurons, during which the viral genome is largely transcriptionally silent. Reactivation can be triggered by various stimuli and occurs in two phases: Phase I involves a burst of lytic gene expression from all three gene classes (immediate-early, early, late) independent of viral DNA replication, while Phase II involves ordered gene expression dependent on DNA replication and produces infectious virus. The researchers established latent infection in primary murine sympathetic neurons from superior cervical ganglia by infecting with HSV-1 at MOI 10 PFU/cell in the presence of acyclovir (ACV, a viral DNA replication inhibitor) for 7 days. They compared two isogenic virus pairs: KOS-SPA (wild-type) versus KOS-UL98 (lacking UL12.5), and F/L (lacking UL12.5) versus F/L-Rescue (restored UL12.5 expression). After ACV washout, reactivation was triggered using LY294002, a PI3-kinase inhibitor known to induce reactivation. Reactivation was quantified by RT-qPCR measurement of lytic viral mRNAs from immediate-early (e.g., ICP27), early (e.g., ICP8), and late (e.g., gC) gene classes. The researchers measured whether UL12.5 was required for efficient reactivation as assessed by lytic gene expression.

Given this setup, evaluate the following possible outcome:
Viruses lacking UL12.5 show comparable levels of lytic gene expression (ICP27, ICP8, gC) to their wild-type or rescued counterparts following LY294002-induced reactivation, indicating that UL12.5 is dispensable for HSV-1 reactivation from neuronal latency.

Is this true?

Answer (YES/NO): NO